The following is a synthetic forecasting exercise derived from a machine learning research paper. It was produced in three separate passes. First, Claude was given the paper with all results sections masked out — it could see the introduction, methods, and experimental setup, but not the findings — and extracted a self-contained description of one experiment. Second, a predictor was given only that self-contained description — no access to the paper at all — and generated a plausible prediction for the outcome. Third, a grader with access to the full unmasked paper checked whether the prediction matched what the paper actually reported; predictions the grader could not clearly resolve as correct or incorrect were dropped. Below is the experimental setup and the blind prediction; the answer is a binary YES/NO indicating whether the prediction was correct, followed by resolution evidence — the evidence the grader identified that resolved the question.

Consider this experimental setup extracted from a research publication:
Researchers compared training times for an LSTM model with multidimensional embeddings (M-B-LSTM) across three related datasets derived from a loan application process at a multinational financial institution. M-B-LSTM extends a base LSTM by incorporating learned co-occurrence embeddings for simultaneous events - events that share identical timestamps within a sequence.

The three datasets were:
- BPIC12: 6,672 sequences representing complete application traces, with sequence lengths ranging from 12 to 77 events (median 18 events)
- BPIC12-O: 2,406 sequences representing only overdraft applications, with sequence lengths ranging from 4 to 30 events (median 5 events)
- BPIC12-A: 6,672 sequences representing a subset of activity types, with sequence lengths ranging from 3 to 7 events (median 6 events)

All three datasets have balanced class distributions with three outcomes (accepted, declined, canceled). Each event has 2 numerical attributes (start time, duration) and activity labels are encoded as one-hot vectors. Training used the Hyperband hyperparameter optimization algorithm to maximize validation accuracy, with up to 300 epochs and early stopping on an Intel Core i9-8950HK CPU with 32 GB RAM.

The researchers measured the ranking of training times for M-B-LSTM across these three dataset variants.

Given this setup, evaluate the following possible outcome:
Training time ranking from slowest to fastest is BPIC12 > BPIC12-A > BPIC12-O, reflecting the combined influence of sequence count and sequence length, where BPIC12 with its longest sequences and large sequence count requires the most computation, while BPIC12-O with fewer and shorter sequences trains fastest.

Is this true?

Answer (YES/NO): YES